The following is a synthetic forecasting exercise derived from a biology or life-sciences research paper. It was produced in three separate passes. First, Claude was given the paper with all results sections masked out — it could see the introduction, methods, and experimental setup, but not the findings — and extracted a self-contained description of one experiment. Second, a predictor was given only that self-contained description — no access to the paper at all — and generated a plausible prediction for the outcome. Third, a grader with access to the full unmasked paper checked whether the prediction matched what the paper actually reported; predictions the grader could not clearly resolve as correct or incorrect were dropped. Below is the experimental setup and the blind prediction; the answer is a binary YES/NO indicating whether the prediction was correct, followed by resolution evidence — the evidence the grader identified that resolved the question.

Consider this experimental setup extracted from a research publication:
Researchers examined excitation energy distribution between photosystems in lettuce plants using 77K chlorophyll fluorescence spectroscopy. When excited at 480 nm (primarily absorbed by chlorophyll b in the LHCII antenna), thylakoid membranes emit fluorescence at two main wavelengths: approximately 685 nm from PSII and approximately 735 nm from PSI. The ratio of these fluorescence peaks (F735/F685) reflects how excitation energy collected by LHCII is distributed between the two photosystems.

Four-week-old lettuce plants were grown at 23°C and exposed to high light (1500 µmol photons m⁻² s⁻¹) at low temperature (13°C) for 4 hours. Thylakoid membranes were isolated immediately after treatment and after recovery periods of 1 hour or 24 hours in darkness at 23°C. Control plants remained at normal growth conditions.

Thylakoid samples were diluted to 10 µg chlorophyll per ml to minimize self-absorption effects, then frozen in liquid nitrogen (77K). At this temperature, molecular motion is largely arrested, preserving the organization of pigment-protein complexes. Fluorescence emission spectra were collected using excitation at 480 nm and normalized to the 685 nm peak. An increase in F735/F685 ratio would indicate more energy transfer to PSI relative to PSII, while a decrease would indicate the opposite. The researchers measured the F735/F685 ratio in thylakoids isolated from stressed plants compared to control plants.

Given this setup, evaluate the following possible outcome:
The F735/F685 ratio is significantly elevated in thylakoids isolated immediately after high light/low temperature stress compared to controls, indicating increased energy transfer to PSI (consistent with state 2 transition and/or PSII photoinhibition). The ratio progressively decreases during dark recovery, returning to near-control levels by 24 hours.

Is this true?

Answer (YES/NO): NO